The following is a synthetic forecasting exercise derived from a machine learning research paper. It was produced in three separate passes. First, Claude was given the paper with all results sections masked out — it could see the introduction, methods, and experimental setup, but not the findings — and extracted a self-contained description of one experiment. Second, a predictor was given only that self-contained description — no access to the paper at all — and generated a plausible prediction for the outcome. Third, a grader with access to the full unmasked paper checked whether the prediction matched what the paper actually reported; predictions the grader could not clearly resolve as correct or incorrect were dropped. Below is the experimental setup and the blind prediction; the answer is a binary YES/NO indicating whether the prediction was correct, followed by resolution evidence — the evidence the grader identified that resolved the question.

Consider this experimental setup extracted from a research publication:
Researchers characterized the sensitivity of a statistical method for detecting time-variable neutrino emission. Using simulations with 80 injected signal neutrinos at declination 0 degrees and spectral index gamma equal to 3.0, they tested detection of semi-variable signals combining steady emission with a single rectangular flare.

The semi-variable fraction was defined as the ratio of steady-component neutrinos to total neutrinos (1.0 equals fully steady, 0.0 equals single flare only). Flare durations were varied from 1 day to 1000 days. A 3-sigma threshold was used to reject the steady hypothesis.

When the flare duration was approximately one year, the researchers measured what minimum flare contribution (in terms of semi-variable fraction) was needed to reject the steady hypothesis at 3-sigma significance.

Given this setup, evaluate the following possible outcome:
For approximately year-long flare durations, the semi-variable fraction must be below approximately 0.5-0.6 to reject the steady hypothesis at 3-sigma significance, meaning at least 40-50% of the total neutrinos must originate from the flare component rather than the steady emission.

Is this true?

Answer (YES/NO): NO